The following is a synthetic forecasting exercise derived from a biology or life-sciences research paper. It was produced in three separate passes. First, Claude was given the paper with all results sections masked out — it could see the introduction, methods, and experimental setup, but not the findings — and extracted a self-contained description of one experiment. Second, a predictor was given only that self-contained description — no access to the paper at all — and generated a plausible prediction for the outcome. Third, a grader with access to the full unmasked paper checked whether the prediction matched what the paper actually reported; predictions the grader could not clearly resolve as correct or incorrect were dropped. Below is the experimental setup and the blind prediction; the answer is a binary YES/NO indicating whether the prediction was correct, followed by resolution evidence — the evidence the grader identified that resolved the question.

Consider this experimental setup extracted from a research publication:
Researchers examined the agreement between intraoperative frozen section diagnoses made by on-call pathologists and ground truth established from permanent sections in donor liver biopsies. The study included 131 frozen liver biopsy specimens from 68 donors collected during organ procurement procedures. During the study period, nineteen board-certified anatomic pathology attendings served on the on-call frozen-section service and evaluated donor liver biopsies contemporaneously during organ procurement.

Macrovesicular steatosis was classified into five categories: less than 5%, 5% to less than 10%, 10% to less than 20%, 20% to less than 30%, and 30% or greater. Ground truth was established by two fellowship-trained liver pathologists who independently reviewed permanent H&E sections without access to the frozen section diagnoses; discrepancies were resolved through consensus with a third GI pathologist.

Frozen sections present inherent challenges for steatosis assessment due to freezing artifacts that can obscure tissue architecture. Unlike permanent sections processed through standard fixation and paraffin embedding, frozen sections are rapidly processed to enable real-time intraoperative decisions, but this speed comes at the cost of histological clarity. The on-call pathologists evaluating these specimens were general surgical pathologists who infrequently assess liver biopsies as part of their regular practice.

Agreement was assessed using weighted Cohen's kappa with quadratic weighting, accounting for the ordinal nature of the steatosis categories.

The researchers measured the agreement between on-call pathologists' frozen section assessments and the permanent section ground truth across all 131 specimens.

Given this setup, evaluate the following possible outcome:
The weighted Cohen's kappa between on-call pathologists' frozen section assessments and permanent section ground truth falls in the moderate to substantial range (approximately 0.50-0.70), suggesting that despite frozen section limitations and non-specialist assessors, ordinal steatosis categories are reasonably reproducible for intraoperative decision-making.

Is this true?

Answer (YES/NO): NO